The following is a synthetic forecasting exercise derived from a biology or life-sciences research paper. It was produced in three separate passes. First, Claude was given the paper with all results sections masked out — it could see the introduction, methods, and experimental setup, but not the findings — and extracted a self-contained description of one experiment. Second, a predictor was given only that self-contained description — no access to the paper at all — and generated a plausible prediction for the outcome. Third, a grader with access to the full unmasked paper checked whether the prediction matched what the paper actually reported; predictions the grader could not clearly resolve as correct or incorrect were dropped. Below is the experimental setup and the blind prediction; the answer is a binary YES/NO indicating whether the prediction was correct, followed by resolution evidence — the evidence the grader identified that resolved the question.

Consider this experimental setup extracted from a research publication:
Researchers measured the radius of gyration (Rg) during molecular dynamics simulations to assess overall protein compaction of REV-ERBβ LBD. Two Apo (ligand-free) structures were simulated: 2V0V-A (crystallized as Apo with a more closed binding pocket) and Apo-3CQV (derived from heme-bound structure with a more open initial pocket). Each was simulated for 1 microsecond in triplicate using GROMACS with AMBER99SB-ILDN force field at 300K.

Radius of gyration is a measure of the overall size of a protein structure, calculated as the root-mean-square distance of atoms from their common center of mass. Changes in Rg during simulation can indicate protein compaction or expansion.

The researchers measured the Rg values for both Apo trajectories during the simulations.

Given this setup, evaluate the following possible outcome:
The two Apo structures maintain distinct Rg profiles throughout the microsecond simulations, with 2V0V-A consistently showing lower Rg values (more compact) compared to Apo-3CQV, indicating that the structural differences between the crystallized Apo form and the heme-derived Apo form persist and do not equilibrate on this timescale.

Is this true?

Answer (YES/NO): NO